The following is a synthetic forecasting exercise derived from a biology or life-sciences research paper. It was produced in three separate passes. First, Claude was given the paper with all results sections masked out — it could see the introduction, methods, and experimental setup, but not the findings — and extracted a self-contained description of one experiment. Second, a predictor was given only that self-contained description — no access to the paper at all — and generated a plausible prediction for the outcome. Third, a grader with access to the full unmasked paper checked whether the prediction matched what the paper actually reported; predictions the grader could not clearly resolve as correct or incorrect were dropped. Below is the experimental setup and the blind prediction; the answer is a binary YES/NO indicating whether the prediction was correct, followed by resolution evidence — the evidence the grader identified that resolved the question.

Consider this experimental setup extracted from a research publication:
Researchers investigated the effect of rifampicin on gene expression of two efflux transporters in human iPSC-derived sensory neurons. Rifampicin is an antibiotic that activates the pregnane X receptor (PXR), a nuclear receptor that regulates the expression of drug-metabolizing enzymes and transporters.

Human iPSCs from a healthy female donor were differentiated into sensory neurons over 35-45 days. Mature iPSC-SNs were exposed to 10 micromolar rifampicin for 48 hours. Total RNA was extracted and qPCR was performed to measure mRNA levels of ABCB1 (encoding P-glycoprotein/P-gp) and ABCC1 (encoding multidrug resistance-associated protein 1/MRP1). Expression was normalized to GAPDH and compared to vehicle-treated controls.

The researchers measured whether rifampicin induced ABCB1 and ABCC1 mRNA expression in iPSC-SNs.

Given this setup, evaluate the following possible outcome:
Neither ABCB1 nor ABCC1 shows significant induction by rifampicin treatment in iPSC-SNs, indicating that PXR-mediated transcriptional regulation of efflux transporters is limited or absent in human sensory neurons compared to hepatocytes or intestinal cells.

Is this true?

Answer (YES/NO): NO